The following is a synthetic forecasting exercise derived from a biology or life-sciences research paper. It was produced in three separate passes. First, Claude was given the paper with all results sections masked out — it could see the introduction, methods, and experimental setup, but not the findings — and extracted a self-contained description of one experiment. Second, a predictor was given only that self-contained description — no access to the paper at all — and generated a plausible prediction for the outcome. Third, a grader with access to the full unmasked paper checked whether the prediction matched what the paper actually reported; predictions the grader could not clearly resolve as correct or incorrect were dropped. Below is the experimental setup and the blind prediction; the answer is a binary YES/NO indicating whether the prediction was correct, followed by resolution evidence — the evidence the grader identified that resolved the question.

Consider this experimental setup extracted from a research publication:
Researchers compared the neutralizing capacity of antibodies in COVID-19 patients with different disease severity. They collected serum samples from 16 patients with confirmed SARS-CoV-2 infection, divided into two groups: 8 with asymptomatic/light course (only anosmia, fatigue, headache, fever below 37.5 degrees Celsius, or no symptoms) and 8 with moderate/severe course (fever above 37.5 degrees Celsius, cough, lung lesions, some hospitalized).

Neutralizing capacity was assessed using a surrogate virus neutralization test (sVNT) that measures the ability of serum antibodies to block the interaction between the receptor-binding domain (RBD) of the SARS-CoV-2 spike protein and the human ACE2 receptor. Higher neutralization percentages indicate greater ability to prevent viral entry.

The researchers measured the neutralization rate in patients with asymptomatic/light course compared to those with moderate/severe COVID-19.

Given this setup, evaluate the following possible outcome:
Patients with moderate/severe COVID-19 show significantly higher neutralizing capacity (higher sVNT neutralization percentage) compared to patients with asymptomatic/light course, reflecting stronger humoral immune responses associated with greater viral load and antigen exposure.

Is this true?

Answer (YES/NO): YES